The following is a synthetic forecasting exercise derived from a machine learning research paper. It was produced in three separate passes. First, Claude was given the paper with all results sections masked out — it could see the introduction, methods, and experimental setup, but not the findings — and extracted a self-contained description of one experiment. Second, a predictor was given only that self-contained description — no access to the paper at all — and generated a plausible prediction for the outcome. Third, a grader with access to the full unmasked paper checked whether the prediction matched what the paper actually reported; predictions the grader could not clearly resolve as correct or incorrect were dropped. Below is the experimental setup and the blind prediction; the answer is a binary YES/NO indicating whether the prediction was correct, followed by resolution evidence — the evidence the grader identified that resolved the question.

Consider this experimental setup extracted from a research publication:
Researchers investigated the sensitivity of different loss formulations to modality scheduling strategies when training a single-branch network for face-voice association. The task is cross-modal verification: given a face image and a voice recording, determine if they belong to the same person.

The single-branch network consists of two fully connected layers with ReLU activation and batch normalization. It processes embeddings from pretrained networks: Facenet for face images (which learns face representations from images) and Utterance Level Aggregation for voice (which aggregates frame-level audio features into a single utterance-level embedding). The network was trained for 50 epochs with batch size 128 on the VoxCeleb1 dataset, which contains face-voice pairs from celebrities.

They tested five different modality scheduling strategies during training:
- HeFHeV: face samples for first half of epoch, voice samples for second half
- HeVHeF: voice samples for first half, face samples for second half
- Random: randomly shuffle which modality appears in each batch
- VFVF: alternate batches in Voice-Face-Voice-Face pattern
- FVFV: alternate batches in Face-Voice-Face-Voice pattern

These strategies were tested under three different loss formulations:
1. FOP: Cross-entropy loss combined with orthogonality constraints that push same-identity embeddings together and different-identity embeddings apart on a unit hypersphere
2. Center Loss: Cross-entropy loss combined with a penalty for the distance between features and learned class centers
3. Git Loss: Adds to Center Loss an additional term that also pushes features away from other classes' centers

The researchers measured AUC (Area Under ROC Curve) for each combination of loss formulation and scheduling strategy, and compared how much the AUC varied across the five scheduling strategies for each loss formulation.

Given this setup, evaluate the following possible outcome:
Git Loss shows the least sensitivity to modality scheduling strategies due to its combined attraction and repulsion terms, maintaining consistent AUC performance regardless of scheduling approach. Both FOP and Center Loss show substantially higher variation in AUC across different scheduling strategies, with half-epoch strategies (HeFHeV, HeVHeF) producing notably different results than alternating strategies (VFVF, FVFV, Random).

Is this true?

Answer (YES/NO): NO